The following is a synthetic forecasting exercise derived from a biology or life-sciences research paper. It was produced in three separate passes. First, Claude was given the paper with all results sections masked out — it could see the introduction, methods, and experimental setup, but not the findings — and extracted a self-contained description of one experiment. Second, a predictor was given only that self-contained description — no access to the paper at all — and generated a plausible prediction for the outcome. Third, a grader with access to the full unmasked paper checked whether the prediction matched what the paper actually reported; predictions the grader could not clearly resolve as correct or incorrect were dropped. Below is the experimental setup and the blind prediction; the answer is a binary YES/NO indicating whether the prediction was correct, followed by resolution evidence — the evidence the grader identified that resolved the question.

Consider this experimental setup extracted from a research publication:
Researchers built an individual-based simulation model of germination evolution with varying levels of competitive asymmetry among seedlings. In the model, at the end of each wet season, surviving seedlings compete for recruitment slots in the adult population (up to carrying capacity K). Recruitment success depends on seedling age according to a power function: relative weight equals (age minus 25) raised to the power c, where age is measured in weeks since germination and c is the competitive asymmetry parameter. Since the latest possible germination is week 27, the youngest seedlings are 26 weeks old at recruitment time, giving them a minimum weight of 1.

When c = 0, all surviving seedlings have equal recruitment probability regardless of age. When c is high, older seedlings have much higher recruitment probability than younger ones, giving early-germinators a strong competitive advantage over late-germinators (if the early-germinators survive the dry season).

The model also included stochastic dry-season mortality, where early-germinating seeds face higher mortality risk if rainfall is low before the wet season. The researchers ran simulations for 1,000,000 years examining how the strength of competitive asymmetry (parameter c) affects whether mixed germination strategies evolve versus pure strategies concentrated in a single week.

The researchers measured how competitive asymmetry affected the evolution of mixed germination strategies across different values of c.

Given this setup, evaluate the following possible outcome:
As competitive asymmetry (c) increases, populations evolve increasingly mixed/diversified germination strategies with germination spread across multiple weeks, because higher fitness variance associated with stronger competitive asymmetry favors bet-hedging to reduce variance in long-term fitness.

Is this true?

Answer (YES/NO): NO